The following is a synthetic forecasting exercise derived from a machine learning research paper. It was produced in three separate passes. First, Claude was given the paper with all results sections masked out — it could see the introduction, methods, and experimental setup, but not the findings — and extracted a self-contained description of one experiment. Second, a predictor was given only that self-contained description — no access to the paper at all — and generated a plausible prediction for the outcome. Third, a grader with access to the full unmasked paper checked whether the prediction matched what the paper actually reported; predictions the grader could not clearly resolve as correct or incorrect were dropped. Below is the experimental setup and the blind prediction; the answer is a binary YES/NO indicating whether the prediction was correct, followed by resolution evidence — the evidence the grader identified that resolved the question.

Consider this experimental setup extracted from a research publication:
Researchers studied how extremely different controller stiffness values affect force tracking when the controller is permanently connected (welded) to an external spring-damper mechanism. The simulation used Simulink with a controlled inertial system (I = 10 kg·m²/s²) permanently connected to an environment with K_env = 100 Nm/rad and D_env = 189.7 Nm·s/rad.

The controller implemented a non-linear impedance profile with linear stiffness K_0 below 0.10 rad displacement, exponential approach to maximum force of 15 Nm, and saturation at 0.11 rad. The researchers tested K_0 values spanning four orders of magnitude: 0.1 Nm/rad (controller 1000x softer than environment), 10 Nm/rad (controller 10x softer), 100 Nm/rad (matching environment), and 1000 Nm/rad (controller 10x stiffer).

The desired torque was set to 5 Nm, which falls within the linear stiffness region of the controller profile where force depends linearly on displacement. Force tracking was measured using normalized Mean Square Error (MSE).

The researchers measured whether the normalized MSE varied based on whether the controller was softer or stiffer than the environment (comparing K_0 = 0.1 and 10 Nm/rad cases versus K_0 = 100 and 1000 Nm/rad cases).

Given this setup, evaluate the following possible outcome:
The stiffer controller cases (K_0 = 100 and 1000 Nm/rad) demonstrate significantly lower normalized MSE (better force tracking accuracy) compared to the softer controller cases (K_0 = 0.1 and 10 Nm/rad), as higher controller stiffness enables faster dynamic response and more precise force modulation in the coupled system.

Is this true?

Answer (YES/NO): NO